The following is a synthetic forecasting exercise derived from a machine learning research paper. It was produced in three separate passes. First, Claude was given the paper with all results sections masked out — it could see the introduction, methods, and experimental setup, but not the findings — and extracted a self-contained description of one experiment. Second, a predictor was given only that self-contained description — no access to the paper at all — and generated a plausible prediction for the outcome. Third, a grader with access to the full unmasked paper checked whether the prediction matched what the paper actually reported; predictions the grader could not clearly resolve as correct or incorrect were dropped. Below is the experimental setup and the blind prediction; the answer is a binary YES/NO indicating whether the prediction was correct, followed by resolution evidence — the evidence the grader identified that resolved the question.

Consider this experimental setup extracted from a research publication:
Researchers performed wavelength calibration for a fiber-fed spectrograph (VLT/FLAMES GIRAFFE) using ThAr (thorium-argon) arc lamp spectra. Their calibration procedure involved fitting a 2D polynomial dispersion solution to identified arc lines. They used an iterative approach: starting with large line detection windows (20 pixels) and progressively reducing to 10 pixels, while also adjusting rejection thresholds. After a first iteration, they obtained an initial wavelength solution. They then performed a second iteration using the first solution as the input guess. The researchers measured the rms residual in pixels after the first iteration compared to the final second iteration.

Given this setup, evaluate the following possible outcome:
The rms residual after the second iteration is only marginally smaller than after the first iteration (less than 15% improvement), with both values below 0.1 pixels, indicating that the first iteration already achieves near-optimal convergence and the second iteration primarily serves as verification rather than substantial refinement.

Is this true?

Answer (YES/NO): NO